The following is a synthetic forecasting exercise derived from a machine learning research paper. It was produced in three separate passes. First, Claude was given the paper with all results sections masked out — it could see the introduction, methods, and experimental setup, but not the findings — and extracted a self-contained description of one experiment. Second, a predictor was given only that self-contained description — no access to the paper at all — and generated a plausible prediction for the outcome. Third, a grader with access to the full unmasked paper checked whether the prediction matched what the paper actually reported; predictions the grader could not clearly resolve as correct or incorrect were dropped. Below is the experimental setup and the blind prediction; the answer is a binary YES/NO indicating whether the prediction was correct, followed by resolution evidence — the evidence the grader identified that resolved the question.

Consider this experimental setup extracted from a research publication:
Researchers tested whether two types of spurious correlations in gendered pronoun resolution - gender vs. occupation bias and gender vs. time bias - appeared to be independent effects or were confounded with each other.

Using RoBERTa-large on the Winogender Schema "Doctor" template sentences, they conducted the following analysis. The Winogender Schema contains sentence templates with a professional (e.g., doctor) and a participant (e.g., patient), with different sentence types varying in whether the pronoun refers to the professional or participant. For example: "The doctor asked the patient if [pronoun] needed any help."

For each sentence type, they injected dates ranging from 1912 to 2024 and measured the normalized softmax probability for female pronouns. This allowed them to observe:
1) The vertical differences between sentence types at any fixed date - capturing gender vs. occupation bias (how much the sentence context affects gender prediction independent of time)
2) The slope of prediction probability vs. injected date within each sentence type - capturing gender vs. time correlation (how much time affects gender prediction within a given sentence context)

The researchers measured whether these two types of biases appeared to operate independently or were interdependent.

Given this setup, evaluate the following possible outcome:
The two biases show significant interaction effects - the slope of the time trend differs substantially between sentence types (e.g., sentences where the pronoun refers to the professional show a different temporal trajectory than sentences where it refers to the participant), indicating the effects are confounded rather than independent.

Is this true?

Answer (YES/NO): NO